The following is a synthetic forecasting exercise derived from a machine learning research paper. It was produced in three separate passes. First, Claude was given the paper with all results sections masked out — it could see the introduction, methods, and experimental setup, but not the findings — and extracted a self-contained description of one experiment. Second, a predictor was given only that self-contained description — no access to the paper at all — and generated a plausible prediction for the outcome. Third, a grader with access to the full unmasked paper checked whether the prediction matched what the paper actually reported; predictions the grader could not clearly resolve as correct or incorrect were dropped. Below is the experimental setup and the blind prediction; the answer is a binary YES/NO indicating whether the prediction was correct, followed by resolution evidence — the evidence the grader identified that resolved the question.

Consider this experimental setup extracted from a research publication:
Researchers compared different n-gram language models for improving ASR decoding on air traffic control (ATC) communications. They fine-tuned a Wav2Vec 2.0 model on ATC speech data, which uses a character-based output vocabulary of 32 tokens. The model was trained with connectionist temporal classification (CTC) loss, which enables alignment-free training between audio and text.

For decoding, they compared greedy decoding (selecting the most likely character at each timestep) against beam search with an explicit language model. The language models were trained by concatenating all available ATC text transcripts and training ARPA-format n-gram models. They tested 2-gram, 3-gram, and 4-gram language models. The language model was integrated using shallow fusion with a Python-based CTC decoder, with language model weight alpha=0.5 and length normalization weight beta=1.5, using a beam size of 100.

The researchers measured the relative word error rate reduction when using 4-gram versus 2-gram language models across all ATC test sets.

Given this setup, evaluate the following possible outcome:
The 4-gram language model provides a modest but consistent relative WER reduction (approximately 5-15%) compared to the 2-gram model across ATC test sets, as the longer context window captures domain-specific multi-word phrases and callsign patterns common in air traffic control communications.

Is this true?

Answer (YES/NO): NO